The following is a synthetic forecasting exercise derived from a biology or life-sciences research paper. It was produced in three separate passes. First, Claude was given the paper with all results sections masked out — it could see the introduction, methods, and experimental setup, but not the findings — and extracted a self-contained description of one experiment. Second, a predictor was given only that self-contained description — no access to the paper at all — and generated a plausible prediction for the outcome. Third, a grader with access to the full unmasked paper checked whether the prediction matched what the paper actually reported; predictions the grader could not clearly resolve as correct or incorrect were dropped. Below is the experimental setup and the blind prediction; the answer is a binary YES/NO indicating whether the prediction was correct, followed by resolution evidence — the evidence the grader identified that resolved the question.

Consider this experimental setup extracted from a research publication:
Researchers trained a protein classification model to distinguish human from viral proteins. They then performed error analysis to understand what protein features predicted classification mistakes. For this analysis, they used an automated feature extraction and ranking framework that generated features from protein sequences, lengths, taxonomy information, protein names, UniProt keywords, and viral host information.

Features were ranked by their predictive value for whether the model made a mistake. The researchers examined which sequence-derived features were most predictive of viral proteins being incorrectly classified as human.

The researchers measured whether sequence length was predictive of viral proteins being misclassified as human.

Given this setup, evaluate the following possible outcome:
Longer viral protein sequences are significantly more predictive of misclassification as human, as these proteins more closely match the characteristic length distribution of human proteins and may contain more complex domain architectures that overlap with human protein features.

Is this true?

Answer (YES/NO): NO